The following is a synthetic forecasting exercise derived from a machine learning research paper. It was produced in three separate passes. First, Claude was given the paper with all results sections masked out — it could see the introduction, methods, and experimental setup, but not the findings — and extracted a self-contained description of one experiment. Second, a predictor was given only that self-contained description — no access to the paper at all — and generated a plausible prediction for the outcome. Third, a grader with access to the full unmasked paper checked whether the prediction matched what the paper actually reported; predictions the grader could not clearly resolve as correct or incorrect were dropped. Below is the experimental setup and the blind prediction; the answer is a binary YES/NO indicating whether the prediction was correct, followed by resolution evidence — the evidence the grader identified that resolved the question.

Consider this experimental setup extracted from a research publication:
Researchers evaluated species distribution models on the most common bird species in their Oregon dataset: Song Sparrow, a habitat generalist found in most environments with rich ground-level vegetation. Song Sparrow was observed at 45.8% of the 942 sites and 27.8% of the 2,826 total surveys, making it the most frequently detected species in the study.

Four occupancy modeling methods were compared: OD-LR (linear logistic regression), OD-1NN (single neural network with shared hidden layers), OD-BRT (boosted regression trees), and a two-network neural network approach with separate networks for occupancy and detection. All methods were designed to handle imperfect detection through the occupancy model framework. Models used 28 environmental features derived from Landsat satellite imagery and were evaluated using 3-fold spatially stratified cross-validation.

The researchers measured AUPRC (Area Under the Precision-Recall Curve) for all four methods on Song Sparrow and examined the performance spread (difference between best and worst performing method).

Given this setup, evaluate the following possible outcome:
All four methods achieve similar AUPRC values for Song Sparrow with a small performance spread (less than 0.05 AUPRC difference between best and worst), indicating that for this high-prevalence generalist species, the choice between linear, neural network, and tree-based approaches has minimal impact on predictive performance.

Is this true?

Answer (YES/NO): YES